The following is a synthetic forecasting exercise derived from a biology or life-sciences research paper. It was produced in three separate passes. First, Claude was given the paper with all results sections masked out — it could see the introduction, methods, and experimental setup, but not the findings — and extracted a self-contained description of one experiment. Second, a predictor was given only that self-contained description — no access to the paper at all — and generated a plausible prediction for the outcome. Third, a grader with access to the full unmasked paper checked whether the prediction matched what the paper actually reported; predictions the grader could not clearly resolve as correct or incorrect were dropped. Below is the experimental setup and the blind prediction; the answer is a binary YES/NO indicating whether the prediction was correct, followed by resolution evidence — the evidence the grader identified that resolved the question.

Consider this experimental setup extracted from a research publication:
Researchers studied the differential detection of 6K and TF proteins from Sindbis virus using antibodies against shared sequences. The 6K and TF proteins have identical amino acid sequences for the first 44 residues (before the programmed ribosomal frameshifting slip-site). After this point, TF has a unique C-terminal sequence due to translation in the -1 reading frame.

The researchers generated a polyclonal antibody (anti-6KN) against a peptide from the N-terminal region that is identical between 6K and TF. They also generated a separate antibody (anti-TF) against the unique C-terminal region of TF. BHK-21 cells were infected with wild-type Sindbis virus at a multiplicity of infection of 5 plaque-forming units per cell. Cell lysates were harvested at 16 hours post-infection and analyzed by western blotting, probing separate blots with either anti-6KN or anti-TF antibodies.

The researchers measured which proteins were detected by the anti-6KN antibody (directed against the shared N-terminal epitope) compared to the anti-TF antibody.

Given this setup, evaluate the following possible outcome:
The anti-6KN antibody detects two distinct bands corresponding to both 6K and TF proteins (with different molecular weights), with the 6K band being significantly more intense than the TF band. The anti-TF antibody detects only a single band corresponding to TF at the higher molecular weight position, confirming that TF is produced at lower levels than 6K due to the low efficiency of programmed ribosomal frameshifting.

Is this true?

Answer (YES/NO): NO